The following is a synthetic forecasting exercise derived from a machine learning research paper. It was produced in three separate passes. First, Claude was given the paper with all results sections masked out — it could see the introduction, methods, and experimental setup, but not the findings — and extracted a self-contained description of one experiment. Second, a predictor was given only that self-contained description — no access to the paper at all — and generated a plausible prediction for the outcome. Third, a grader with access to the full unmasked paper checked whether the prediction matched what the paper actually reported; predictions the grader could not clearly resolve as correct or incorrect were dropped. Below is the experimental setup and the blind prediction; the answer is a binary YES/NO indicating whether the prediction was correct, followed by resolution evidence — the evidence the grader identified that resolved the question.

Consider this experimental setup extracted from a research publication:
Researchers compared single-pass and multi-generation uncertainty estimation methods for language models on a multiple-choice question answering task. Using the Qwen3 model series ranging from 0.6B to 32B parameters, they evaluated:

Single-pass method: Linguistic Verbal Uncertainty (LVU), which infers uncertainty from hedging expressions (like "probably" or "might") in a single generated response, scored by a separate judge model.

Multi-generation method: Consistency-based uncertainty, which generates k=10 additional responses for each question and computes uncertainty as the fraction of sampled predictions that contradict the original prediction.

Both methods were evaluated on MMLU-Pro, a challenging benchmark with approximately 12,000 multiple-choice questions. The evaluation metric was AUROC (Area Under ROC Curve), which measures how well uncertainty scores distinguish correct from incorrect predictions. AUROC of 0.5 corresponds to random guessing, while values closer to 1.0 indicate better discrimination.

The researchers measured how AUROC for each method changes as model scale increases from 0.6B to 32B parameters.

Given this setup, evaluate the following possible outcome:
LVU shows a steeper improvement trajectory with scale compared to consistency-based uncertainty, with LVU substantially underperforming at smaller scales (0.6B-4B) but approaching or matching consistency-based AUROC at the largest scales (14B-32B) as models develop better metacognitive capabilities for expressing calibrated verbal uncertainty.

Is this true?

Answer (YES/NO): NO